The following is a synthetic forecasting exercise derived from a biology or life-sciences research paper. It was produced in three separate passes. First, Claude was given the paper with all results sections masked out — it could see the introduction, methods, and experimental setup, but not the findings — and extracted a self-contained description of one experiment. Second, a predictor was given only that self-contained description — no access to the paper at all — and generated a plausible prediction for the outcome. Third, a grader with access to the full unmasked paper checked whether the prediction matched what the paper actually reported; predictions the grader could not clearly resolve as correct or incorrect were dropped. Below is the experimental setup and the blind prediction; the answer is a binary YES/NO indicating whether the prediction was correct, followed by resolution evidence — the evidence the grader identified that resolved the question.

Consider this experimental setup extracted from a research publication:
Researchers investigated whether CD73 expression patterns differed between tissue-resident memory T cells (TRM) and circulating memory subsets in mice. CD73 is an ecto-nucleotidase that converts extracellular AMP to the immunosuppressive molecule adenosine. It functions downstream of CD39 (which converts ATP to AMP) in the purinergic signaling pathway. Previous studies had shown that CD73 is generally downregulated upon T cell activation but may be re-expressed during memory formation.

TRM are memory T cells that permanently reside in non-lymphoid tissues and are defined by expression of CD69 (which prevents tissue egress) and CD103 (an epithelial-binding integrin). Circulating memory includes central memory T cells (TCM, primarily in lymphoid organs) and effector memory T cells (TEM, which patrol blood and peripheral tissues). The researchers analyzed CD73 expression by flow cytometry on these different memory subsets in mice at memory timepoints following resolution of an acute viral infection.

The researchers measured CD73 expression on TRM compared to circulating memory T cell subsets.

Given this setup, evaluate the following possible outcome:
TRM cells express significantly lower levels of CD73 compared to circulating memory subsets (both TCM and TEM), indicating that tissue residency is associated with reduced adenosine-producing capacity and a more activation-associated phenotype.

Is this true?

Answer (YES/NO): NO